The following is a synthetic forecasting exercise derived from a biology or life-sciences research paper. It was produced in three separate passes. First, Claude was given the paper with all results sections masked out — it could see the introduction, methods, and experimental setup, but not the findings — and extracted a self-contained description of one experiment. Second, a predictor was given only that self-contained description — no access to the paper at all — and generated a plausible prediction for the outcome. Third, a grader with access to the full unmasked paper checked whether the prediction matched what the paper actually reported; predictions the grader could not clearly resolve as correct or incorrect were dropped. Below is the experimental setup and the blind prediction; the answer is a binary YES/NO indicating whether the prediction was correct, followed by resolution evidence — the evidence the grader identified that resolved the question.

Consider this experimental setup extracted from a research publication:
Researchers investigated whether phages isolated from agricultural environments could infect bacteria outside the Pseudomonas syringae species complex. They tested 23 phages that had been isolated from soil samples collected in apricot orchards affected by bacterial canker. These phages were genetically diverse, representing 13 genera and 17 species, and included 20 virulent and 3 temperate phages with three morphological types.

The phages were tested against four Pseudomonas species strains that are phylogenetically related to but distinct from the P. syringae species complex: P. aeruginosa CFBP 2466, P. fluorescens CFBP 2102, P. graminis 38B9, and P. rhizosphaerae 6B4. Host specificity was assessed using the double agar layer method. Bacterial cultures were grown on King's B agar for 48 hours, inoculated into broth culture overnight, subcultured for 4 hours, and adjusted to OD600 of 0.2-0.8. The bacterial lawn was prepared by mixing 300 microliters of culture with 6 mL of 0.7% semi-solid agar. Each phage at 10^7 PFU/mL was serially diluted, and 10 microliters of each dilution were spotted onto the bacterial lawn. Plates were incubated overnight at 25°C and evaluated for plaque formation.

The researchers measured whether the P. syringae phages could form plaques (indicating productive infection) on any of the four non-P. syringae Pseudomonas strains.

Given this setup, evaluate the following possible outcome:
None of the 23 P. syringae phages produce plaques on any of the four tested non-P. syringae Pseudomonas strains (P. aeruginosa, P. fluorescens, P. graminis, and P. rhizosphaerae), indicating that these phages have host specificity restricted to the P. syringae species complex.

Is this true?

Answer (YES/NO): NO